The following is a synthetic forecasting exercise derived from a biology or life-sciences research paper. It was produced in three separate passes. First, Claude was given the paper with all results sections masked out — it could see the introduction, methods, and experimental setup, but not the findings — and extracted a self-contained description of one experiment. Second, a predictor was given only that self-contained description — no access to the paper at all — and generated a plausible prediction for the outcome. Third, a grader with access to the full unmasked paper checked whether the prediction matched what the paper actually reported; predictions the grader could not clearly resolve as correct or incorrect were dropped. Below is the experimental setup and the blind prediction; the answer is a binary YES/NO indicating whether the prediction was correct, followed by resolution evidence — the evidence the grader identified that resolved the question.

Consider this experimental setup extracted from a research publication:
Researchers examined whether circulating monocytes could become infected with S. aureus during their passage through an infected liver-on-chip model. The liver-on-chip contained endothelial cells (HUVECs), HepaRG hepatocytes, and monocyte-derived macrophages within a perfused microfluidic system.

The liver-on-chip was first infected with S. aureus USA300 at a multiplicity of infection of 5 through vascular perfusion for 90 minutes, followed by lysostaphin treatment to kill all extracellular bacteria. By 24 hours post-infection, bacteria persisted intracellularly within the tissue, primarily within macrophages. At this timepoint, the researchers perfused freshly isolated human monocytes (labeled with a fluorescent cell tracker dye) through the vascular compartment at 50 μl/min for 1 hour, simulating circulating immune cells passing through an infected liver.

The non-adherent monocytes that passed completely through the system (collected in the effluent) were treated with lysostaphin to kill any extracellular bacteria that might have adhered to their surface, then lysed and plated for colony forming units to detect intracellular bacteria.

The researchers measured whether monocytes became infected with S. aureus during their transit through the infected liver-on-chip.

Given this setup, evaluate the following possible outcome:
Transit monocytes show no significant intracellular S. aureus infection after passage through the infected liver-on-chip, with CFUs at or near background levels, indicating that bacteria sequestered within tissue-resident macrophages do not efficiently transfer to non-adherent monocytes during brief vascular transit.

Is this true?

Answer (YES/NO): YES